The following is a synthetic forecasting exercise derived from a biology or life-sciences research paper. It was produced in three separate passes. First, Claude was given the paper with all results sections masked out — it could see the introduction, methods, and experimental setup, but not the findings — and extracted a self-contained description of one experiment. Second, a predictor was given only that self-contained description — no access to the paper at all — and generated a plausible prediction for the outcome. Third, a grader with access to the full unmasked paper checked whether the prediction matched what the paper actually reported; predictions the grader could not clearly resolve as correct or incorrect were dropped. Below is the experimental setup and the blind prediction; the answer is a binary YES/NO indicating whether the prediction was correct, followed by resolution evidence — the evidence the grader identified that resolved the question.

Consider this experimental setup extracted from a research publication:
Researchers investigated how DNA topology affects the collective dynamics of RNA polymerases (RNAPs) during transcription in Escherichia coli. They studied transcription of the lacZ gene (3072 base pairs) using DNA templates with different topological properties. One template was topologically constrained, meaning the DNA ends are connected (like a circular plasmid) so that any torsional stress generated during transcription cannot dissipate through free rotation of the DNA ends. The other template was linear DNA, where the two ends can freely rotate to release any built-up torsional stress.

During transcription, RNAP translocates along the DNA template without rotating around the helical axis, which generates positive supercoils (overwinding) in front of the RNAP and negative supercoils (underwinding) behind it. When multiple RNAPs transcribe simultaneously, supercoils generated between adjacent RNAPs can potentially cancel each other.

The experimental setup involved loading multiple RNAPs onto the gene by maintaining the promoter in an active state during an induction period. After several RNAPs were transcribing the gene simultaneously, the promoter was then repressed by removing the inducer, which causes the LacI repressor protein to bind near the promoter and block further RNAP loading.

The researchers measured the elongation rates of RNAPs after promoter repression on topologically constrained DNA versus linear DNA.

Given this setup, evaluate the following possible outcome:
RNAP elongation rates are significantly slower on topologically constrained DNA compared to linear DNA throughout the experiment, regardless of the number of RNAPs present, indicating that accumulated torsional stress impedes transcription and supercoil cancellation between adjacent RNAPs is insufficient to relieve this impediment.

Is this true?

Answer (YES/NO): NO